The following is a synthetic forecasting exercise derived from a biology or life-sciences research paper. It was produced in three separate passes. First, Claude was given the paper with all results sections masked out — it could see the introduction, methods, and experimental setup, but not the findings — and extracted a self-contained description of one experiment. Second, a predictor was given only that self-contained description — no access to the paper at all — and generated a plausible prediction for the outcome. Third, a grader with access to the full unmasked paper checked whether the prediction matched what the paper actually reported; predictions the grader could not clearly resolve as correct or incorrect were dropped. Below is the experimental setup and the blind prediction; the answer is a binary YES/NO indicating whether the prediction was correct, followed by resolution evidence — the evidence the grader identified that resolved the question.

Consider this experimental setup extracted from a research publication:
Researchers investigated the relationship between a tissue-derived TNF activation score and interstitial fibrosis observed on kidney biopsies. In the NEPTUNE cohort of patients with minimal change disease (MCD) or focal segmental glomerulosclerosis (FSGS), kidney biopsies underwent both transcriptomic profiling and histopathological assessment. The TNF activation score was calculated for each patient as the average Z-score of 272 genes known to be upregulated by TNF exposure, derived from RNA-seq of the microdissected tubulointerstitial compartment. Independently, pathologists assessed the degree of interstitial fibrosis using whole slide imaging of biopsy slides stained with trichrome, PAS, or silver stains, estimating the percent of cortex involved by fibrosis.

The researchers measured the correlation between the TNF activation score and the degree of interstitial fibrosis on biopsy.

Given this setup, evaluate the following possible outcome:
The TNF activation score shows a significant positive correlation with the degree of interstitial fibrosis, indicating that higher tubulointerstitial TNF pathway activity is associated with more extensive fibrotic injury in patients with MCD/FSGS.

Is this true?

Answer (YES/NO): YES